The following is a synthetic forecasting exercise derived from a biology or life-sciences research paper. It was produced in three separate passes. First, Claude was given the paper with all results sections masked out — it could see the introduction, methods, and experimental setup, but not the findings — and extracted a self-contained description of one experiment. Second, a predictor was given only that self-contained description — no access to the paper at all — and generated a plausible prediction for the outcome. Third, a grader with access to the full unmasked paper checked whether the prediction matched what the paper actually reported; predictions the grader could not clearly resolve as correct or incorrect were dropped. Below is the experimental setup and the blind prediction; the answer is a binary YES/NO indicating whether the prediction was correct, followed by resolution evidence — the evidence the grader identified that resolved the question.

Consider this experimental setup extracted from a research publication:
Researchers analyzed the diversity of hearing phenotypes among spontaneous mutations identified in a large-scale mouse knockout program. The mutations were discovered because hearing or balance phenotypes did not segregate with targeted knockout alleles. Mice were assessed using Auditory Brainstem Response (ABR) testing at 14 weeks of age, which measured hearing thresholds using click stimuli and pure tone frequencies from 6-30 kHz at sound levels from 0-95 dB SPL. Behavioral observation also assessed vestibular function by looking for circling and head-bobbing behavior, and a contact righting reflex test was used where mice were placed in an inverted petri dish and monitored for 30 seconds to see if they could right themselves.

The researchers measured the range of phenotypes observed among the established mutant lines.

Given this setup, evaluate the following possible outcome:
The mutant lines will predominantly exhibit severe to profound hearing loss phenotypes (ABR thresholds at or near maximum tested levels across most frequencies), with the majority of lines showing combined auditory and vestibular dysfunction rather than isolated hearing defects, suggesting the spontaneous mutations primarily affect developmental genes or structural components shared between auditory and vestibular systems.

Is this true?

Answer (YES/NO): NO